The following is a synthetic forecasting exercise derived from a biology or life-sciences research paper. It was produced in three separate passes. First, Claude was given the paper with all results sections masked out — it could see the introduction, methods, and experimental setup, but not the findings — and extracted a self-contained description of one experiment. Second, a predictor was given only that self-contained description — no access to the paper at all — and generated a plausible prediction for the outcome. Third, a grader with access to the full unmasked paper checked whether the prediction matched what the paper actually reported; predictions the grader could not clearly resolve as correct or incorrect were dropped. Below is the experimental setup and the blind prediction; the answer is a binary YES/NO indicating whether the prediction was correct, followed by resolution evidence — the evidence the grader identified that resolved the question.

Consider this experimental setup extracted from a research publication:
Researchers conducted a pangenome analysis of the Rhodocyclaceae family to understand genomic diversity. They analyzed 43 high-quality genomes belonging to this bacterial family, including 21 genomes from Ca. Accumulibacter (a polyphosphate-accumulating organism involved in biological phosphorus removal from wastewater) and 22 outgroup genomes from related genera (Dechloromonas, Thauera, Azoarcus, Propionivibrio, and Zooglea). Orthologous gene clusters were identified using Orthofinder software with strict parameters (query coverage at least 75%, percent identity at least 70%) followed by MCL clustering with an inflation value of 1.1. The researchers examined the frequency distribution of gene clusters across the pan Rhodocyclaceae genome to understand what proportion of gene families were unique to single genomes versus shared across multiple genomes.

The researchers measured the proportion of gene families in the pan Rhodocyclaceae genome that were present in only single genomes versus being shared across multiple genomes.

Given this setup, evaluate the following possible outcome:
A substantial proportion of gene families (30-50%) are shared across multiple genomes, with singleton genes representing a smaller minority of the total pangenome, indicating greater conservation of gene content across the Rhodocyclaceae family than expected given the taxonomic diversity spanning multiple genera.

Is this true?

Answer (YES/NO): NO